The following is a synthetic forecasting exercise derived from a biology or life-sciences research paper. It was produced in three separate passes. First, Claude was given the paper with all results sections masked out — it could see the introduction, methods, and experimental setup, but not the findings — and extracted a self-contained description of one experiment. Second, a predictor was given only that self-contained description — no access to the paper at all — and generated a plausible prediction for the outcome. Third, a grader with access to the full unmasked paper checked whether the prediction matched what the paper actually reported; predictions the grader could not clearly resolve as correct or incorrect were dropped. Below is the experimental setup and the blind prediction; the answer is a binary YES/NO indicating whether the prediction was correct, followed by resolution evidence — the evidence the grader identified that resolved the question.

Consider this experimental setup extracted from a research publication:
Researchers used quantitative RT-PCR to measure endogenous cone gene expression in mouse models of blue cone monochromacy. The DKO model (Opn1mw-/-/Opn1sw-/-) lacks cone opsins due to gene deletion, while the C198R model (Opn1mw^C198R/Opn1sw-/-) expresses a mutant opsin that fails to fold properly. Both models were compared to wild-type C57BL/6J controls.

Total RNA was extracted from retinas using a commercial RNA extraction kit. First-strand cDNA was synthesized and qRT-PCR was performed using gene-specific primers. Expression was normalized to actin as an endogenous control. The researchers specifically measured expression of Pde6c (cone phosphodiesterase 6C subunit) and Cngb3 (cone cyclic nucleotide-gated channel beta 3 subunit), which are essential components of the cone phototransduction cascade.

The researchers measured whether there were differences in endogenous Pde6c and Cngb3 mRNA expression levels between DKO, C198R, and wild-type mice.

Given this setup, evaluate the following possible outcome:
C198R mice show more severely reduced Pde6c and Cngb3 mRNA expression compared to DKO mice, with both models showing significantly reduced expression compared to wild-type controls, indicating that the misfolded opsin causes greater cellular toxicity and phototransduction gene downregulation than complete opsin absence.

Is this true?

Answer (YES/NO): NO